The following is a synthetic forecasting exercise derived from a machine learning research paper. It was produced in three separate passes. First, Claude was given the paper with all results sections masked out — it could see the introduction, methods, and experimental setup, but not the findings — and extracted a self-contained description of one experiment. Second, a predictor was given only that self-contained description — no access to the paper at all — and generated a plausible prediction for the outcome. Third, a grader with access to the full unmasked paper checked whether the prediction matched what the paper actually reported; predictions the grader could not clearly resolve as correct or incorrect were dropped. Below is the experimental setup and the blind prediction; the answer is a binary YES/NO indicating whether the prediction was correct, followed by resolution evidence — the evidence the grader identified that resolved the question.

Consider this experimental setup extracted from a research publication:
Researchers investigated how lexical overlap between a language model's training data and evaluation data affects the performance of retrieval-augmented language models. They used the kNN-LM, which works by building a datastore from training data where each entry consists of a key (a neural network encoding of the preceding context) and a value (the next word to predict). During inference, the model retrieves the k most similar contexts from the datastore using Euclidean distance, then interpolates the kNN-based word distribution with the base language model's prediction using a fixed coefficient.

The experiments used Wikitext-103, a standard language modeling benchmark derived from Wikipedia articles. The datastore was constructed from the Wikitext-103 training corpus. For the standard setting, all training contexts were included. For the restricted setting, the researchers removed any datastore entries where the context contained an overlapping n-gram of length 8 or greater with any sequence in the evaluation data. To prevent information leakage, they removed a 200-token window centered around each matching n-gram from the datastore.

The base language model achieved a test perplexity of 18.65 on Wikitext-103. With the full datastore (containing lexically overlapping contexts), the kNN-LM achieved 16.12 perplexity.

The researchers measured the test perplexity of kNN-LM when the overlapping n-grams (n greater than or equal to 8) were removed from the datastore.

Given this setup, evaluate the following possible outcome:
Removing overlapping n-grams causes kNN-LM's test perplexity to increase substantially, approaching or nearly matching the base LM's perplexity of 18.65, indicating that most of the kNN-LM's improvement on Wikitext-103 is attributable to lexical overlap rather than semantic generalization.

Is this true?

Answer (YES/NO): YES